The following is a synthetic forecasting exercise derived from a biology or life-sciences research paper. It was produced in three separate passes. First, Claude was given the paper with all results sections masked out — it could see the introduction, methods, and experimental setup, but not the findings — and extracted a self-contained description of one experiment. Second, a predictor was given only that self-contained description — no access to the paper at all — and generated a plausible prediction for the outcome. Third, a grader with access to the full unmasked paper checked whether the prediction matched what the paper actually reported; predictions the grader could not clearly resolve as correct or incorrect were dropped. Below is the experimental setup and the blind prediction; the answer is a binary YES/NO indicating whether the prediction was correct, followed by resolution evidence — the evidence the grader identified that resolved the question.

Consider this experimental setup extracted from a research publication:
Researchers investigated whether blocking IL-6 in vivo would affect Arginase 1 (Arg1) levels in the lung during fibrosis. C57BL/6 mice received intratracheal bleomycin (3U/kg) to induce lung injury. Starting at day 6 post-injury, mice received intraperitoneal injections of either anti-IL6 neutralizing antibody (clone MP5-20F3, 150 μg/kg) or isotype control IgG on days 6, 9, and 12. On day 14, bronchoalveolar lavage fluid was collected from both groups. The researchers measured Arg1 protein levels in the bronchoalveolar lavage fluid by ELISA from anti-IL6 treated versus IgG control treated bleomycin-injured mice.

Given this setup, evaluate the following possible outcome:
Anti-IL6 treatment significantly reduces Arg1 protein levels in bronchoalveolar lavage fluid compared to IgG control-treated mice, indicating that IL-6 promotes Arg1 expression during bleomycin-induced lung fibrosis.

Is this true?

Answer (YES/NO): YES